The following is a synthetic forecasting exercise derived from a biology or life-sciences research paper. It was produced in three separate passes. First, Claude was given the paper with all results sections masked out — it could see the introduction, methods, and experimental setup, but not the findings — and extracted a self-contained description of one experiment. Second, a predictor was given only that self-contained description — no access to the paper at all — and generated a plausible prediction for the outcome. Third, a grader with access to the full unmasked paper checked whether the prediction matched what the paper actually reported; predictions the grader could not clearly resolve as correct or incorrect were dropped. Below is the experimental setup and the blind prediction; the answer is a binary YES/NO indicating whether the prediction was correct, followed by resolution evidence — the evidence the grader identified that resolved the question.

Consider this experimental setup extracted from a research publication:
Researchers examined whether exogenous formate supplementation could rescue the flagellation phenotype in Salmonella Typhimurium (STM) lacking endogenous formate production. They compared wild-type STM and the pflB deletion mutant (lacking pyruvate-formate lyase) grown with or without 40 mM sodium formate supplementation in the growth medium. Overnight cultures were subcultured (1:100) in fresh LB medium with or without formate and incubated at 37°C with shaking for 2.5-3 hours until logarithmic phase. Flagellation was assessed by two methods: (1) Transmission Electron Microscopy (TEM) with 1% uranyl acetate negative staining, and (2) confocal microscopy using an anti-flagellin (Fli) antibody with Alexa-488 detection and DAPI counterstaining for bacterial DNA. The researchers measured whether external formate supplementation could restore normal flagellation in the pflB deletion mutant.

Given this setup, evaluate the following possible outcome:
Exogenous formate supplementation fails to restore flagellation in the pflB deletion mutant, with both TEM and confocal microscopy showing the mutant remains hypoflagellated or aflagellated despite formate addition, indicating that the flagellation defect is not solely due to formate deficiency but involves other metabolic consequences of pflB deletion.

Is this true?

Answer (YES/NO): NO